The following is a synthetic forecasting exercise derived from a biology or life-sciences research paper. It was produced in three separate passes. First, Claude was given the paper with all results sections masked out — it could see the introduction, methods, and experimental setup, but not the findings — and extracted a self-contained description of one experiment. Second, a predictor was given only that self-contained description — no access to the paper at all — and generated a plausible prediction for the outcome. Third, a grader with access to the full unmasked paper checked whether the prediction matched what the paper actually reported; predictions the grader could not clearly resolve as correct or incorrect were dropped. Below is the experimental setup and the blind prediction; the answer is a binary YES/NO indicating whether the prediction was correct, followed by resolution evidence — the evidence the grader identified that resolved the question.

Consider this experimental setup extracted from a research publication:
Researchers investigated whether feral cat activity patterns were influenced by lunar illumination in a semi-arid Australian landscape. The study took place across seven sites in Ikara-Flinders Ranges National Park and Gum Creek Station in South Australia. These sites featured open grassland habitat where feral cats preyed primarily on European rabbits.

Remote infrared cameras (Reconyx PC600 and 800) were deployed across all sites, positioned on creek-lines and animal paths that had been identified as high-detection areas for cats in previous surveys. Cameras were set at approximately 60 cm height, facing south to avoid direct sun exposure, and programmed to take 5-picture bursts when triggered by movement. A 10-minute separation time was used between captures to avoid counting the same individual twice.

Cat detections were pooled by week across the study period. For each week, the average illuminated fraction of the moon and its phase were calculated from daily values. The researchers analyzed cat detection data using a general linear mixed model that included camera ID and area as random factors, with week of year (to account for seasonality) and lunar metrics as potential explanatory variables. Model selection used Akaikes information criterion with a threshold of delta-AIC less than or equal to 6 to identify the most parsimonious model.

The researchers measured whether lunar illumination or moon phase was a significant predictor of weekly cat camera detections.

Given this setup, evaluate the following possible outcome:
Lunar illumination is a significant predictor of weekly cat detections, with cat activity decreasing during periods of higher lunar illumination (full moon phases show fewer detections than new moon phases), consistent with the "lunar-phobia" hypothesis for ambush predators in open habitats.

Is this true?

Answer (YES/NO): NO